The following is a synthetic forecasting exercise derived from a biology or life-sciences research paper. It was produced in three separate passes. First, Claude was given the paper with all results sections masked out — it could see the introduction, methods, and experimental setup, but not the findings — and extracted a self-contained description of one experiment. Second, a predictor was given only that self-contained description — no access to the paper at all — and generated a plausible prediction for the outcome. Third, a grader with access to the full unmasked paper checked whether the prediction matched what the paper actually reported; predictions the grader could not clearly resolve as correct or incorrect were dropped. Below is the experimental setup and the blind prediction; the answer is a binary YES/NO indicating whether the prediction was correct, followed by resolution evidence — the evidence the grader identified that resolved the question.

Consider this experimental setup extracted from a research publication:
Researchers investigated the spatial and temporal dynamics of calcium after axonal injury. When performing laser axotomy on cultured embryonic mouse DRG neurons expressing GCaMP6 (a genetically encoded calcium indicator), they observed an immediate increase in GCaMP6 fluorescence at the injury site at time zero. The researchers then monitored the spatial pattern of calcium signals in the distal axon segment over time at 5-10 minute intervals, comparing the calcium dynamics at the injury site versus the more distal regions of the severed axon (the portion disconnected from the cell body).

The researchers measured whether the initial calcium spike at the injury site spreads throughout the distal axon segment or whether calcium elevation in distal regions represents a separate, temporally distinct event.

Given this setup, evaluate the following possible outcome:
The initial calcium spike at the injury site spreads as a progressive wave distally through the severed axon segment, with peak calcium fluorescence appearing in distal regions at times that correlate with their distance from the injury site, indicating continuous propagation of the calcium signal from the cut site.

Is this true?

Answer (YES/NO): NO